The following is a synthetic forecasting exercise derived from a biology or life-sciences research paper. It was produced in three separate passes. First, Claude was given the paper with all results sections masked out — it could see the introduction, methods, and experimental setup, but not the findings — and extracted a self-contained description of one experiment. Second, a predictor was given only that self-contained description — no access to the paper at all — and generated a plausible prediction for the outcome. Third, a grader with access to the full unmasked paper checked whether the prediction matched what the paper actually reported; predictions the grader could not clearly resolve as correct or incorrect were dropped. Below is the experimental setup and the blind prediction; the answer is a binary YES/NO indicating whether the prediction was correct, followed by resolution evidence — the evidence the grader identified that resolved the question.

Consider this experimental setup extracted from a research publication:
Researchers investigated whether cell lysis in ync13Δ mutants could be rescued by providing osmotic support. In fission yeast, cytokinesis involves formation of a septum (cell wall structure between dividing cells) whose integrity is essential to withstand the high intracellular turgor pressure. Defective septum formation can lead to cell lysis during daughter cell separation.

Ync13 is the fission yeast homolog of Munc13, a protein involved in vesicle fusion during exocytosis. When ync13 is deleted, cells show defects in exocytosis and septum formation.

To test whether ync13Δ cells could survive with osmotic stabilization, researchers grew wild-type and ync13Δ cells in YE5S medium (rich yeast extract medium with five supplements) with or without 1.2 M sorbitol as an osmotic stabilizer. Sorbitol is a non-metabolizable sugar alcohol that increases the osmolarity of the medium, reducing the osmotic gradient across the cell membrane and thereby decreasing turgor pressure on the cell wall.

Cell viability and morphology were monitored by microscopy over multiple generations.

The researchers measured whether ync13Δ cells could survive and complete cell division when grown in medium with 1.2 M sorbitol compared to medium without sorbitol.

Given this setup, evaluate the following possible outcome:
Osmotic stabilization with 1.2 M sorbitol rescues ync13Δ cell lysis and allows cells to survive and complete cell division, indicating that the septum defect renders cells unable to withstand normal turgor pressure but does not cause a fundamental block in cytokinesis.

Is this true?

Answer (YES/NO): YES